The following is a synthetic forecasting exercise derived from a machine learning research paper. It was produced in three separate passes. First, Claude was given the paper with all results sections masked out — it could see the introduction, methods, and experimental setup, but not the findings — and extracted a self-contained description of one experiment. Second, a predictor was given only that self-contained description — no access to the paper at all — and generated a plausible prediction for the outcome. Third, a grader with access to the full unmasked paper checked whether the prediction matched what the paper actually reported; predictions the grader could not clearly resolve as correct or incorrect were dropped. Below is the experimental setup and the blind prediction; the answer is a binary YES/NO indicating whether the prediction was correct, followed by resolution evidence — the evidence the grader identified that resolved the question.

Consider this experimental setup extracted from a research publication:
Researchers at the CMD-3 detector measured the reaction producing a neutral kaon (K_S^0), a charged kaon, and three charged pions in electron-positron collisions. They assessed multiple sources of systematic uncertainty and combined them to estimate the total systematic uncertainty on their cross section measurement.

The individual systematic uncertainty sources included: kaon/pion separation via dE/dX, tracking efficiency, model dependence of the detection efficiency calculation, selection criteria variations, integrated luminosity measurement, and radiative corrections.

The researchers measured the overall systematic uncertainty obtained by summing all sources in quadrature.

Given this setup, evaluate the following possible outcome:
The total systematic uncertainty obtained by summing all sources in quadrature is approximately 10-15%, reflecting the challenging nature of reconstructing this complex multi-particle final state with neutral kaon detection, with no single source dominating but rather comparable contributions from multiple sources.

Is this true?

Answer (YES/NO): NO